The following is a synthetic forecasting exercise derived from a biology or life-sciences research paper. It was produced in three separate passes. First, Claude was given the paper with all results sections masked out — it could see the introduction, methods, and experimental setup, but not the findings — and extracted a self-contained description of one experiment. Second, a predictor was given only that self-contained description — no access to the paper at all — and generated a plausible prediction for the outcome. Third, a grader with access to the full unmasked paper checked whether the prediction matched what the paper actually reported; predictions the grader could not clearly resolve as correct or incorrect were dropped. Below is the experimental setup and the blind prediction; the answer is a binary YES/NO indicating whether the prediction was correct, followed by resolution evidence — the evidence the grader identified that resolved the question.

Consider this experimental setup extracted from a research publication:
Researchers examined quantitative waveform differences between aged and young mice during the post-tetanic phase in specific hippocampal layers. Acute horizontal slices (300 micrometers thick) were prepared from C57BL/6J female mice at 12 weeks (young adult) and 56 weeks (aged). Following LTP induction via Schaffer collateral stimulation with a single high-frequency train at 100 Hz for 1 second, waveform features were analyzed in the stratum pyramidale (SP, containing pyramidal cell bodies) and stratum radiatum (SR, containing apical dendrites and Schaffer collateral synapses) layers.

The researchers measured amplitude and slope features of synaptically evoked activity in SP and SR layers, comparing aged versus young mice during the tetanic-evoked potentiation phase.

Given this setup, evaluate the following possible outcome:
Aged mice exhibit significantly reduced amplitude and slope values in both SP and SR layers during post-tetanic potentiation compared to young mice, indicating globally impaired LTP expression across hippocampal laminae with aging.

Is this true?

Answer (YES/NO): YES